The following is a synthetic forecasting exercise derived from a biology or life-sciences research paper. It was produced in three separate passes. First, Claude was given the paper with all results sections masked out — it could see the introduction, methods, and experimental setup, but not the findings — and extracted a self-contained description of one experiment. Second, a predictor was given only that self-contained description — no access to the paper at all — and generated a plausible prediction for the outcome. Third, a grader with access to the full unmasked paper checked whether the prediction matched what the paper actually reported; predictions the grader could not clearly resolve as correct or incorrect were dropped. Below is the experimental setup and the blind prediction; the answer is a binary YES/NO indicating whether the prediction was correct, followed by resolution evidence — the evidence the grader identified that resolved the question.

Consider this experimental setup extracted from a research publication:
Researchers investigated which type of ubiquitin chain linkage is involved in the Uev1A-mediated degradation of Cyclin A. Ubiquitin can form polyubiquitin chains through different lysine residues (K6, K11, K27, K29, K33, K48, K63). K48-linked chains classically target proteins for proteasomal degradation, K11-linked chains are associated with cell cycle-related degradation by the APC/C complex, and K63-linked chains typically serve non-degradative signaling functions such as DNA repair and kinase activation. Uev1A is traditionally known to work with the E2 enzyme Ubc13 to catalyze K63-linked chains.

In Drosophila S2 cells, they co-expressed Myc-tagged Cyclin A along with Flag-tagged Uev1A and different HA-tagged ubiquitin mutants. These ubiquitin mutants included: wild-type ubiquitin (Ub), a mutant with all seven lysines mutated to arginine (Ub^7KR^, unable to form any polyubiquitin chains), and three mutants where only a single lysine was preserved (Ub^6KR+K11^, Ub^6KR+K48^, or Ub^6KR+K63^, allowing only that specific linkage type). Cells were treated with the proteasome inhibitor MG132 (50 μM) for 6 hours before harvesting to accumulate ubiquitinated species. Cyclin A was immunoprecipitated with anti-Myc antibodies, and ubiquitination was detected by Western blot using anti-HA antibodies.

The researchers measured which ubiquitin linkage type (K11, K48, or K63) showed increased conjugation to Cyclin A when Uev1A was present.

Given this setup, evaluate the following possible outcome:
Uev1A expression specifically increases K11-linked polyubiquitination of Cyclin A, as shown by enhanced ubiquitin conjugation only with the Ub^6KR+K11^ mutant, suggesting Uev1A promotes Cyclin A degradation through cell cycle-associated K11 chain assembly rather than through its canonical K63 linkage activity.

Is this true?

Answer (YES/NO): NO